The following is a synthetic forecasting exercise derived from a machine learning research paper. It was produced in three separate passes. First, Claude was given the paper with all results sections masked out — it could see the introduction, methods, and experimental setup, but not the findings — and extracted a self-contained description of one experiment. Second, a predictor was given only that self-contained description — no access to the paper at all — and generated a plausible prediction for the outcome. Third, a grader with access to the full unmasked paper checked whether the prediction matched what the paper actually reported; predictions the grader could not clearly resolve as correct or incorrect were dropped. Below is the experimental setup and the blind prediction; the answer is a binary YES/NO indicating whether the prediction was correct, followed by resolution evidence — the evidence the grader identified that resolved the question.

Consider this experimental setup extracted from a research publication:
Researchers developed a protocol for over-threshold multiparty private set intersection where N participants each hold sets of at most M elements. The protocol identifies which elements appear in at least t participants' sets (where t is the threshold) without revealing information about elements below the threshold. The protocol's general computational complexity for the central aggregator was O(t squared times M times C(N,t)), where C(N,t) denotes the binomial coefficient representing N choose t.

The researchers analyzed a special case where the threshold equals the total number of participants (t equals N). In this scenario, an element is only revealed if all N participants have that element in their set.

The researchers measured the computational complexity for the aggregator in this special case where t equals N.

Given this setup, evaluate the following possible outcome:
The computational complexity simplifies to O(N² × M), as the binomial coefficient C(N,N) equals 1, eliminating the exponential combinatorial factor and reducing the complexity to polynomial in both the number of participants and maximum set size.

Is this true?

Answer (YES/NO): YES